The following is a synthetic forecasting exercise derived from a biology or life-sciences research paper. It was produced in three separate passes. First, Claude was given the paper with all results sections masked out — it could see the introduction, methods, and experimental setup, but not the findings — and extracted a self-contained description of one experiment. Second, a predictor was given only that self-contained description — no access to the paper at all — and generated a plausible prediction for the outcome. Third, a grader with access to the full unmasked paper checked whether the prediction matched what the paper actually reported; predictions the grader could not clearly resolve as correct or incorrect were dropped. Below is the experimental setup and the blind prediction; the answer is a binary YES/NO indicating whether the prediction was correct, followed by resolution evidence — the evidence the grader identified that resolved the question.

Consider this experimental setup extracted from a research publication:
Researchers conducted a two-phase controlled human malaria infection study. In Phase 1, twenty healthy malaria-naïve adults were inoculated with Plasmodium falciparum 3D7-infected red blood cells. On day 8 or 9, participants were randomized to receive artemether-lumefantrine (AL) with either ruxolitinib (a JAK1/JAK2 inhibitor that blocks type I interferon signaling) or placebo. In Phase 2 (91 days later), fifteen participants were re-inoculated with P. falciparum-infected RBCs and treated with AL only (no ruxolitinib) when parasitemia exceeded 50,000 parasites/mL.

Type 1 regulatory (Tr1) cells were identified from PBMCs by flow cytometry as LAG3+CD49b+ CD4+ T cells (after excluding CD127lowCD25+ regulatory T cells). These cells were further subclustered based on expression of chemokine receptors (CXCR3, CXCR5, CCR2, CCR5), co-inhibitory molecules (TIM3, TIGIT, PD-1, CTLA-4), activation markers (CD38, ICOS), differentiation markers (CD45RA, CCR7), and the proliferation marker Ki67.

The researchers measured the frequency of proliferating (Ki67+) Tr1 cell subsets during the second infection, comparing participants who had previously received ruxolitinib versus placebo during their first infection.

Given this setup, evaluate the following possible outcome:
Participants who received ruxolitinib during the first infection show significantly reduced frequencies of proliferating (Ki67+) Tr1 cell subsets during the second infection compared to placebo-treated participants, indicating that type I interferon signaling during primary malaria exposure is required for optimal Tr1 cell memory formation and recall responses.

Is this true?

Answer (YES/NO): NO